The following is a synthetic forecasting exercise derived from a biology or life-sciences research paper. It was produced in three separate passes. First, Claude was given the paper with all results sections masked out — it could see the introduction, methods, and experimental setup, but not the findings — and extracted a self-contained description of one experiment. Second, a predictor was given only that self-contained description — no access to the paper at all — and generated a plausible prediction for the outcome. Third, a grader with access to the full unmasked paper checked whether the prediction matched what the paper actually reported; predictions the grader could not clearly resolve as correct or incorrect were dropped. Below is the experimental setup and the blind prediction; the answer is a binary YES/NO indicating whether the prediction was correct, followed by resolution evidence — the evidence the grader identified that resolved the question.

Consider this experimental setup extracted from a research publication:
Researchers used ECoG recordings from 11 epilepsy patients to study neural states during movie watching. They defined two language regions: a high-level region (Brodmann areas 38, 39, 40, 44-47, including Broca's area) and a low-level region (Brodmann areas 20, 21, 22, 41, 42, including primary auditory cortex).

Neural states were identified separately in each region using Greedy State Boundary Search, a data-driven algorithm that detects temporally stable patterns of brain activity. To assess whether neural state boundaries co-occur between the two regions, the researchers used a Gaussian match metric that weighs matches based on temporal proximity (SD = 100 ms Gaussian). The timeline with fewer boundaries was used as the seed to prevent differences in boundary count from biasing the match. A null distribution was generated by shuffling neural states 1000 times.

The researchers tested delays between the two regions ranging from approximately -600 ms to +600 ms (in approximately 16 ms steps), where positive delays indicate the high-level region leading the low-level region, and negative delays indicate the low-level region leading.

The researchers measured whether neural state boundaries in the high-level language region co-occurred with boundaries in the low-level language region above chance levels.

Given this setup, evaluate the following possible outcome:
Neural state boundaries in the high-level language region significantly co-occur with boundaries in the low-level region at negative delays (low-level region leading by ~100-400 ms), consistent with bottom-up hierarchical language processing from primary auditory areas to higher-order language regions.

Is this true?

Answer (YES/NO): NO